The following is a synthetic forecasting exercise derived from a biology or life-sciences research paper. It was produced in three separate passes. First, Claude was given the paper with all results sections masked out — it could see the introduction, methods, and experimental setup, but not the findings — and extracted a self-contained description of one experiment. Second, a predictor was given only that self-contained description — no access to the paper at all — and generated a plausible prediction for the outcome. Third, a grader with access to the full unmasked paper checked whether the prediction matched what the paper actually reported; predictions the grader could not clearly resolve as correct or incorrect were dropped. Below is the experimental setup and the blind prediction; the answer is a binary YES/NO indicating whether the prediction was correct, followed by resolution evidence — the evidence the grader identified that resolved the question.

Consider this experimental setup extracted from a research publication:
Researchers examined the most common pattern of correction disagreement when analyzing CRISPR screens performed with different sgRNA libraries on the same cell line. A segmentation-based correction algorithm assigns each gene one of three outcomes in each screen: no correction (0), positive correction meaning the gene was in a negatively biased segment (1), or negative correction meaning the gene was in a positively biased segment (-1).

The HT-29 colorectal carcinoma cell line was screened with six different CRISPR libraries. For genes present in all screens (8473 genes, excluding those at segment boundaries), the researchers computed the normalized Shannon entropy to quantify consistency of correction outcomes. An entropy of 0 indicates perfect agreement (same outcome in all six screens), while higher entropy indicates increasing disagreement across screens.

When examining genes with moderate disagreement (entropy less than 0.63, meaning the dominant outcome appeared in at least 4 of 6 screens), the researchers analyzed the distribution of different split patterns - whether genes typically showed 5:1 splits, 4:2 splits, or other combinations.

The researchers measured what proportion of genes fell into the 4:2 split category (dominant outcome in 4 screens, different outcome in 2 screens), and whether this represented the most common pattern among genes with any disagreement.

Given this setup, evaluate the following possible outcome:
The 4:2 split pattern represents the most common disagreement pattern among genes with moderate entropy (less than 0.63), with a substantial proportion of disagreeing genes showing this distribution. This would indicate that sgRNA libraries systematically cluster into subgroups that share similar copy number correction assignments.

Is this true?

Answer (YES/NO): YES